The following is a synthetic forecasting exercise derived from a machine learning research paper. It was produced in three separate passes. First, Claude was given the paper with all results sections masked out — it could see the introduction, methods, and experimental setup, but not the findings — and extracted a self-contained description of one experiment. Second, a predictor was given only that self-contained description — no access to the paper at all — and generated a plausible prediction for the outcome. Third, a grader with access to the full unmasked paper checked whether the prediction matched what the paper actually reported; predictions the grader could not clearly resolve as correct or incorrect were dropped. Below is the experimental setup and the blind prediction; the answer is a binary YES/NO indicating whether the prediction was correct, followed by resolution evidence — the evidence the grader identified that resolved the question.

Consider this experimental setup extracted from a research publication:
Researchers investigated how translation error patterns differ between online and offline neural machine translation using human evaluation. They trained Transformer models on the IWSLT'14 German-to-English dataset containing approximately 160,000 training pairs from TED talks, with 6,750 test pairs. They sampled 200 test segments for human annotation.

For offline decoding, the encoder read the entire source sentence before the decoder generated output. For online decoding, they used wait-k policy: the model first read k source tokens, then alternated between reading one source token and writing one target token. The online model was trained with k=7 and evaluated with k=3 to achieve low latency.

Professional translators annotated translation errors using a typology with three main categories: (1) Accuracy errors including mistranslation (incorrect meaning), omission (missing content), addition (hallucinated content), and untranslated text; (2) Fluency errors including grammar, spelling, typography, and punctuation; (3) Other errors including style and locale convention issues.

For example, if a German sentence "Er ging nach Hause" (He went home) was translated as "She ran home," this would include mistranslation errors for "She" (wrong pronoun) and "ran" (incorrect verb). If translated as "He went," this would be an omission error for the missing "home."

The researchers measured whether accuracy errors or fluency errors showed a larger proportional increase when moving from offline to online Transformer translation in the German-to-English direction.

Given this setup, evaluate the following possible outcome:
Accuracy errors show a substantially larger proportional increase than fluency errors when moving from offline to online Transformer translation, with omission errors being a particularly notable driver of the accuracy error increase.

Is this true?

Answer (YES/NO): NO